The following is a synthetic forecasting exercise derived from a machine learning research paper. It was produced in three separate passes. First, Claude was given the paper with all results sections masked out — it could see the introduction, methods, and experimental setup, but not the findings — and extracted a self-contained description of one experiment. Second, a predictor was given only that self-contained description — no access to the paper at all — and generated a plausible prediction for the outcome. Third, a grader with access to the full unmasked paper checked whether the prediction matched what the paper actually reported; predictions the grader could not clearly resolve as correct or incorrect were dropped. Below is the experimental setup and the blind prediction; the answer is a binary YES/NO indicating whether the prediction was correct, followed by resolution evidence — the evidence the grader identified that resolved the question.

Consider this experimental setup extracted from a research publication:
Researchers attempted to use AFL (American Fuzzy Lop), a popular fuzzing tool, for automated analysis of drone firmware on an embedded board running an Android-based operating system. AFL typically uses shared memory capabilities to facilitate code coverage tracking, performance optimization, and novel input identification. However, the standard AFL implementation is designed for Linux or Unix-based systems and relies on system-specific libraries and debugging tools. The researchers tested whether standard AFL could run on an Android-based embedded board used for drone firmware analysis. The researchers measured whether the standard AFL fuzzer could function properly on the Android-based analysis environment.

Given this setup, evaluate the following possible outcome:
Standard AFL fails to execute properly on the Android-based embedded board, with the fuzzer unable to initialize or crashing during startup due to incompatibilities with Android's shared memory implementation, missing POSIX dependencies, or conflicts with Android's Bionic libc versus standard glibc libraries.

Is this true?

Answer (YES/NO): YES